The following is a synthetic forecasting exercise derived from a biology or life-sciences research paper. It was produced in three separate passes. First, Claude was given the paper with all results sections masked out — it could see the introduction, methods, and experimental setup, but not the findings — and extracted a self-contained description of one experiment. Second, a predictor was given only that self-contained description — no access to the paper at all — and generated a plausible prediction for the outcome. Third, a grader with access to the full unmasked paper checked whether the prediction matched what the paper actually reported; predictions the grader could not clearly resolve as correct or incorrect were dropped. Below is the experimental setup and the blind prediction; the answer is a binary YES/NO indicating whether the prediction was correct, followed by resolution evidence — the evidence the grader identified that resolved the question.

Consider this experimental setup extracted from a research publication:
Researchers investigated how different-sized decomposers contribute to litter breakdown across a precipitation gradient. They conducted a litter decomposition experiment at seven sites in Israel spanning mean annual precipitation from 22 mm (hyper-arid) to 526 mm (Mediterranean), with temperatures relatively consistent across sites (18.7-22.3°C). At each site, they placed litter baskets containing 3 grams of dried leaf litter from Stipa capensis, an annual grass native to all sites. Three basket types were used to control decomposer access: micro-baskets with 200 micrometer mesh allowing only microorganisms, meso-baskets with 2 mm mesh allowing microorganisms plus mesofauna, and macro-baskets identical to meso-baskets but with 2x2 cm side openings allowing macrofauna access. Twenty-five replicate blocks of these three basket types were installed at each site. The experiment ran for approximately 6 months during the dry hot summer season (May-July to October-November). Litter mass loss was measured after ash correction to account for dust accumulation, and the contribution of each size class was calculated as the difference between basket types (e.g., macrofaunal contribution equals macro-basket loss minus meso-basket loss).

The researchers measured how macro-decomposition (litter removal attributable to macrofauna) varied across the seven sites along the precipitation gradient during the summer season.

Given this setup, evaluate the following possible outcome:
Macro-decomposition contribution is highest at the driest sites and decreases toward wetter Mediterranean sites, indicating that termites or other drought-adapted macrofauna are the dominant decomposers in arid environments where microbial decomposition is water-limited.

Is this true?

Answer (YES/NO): NO